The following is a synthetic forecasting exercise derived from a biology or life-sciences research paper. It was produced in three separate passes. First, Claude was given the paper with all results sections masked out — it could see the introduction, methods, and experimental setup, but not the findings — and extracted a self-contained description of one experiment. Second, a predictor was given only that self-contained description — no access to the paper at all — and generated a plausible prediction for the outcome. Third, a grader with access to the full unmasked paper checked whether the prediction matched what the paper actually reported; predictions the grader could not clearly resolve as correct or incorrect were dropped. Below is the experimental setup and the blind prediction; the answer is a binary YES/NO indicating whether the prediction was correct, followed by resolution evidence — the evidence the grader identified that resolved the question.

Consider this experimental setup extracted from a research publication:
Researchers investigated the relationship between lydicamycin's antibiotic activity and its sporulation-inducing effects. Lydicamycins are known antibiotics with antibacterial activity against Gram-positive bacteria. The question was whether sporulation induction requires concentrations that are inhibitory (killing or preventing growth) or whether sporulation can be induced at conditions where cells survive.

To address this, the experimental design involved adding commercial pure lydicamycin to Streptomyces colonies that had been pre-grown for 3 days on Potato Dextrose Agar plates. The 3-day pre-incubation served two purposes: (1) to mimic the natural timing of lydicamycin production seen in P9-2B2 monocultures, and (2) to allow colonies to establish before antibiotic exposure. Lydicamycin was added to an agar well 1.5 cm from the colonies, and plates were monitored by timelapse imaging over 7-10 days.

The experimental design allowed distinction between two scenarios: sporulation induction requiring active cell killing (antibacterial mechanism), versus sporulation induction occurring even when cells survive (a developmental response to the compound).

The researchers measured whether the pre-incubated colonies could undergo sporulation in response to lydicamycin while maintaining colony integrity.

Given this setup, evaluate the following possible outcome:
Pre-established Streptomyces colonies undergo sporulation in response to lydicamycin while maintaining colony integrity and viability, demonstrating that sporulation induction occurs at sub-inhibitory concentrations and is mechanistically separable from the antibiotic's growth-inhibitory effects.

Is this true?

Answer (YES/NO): YES